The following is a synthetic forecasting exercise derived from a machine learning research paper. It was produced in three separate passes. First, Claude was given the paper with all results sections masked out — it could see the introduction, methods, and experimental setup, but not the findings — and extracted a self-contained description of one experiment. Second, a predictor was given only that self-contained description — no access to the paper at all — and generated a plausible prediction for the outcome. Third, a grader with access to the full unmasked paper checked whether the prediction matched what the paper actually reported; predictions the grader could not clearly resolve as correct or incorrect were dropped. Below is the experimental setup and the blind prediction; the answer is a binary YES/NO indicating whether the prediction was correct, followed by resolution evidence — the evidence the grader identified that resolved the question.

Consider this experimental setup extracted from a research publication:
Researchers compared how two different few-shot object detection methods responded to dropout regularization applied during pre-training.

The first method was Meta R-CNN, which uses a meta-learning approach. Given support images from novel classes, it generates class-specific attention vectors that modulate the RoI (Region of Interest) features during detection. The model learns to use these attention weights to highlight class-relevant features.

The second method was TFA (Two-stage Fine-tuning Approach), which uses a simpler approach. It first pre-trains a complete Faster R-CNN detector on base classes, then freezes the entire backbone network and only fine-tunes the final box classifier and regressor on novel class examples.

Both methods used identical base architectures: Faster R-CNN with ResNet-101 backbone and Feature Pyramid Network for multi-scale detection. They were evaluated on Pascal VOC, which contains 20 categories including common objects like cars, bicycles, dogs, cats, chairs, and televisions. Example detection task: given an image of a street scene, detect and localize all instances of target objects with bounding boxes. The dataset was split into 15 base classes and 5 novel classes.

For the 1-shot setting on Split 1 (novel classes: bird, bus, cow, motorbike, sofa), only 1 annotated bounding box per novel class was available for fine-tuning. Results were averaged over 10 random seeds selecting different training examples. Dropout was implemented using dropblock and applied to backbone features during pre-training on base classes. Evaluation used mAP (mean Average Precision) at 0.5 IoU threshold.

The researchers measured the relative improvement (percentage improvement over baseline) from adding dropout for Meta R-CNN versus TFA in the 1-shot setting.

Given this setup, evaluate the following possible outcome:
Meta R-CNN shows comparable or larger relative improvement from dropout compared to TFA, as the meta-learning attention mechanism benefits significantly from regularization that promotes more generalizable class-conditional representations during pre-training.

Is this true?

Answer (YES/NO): NO